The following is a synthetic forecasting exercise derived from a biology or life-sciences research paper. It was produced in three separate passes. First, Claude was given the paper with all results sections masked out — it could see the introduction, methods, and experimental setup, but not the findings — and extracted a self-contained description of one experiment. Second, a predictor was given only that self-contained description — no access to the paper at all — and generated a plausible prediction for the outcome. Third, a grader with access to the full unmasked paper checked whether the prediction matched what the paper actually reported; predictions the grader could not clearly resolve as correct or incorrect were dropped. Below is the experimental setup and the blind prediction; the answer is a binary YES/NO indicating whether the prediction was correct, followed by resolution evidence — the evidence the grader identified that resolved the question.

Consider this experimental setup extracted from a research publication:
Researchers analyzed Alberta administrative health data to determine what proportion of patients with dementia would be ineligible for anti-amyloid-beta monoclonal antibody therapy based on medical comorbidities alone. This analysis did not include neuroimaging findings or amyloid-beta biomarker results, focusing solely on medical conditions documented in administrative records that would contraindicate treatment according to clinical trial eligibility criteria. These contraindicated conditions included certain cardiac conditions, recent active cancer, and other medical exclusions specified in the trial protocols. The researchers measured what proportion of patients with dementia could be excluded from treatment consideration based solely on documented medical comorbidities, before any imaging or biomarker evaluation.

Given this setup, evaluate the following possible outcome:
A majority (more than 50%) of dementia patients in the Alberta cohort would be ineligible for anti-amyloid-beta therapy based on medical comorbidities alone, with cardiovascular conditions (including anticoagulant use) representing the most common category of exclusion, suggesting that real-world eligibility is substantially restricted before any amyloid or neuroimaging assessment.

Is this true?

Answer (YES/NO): NO